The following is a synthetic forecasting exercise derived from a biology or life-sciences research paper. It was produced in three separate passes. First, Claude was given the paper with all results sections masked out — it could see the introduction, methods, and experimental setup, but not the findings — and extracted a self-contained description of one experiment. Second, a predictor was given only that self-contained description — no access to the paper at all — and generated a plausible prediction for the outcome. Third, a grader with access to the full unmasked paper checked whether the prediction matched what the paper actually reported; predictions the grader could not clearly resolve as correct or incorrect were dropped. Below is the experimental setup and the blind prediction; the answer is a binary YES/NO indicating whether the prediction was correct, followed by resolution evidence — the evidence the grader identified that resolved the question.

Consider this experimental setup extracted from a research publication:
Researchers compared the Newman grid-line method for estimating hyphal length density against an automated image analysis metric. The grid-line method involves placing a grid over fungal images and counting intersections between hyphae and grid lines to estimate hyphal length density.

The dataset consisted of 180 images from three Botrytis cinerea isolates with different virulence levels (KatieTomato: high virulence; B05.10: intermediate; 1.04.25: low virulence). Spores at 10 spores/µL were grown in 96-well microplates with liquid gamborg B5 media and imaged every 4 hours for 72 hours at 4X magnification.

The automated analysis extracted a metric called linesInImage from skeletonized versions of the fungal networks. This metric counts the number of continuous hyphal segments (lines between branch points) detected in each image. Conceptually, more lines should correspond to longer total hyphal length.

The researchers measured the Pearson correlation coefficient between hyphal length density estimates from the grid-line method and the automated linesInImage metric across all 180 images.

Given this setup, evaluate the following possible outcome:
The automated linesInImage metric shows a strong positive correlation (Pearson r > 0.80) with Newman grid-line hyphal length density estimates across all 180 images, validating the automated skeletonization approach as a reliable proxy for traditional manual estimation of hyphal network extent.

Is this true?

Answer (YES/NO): YES